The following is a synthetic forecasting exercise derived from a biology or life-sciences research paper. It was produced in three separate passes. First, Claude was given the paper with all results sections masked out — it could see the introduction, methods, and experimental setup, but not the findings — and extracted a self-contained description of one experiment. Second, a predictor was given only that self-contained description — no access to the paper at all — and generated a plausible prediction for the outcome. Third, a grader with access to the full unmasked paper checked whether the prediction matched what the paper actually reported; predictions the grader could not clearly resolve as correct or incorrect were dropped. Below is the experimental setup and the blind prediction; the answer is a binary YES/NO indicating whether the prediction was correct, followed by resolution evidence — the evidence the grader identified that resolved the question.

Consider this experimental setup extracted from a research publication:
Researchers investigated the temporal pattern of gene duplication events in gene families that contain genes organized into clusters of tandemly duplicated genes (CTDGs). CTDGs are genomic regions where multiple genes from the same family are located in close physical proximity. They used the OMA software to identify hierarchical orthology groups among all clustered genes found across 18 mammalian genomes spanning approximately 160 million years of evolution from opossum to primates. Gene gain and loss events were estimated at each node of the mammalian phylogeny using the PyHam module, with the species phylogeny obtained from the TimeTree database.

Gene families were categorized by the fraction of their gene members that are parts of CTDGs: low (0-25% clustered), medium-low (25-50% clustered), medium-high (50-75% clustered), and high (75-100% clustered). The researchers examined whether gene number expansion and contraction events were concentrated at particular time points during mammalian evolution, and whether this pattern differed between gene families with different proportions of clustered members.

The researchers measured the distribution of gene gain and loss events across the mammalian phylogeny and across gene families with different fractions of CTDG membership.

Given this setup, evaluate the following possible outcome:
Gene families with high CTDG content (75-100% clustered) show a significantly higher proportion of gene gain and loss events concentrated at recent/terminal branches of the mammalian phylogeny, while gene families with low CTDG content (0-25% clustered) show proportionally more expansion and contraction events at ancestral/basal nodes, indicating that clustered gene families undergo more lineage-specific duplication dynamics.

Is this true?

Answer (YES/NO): NO